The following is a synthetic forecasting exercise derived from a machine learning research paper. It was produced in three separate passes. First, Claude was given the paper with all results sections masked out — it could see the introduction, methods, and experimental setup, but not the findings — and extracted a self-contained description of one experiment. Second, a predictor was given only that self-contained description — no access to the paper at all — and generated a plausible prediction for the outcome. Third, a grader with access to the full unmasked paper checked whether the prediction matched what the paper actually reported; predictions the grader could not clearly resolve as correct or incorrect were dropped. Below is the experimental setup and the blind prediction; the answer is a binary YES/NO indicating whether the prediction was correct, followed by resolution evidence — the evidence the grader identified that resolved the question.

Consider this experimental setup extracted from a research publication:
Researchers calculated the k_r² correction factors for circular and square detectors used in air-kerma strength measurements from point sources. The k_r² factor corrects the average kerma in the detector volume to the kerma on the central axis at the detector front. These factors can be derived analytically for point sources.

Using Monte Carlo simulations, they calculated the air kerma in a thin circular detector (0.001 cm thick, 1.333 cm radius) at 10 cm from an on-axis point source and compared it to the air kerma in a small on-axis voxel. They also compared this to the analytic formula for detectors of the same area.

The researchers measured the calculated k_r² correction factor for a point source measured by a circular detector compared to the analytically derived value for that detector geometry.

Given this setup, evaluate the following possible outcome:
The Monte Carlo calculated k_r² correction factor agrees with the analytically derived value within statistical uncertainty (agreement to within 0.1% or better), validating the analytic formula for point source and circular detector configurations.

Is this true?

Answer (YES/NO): YES